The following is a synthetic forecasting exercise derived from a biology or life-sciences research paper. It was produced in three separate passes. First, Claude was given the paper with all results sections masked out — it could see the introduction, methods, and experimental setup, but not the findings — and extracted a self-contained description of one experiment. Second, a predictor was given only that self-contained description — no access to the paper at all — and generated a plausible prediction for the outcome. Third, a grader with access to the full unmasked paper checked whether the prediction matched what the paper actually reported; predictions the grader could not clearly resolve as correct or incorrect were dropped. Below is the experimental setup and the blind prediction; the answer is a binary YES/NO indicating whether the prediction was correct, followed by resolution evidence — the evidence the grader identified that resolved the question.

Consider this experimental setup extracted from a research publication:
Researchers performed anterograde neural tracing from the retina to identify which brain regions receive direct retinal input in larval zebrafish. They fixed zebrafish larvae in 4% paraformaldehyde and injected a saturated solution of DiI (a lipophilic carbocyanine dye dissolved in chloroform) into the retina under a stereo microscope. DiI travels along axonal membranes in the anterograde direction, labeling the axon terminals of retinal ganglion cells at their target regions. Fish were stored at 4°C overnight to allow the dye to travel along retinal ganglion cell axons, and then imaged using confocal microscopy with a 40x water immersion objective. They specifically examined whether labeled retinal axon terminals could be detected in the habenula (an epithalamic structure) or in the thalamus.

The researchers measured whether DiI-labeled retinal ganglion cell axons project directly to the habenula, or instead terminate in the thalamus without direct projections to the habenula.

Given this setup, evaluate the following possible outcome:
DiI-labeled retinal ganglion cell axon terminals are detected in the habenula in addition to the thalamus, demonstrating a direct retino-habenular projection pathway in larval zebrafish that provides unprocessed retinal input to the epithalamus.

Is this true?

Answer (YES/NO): NO